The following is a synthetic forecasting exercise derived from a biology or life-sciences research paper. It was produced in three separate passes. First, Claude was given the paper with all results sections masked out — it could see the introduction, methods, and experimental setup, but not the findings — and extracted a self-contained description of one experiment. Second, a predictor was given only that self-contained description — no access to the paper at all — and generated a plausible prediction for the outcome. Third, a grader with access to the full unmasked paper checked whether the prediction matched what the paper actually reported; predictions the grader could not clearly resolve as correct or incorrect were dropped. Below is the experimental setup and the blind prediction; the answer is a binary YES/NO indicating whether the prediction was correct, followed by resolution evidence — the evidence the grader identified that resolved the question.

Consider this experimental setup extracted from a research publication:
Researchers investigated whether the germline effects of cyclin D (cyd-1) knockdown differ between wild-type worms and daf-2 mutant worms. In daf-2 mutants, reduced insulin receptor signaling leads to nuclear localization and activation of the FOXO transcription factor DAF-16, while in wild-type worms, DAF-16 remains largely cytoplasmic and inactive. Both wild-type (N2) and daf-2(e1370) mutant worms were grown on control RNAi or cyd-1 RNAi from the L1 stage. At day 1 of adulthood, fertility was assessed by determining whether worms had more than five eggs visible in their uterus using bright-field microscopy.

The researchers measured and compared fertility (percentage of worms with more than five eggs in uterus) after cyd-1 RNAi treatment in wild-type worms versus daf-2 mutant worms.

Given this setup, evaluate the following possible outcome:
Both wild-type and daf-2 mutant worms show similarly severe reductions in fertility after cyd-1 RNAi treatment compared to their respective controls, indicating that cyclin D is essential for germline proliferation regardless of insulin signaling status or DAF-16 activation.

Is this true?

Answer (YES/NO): NO